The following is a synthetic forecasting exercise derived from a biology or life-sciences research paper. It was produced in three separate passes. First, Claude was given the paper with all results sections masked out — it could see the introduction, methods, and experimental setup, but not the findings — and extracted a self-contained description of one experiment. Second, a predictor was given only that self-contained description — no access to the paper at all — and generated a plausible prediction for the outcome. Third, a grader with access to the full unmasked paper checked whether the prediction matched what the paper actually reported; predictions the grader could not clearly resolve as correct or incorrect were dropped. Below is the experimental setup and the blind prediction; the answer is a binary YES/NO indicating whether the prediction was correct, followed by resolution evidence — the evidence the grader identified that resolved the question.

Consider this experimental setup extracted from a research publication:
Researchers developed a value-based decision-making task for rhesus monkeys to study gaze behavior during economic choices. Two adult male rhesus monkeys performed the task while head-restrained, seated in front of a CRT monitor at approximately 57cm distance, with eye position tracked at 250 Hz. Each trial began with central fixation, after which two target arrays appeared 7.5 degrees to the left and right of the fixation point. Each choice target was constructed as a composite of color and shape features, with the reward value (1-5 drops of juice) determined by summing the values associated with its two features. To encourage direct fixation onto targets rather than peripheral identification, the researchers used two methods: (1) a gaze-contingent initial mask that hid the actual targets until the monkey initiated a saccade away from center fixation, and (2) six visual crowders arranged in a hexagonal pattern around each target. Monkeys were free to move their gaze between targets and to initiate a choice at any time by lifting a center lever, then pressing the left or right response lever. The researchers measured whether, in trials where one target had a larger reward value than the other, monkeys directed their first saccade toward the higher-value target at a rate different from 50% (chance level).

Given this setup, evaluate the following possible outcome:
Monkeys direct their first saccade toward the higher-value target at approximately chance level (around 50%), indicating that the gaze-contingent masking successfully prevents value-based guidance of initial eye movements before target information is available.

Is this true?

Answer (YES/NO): YES